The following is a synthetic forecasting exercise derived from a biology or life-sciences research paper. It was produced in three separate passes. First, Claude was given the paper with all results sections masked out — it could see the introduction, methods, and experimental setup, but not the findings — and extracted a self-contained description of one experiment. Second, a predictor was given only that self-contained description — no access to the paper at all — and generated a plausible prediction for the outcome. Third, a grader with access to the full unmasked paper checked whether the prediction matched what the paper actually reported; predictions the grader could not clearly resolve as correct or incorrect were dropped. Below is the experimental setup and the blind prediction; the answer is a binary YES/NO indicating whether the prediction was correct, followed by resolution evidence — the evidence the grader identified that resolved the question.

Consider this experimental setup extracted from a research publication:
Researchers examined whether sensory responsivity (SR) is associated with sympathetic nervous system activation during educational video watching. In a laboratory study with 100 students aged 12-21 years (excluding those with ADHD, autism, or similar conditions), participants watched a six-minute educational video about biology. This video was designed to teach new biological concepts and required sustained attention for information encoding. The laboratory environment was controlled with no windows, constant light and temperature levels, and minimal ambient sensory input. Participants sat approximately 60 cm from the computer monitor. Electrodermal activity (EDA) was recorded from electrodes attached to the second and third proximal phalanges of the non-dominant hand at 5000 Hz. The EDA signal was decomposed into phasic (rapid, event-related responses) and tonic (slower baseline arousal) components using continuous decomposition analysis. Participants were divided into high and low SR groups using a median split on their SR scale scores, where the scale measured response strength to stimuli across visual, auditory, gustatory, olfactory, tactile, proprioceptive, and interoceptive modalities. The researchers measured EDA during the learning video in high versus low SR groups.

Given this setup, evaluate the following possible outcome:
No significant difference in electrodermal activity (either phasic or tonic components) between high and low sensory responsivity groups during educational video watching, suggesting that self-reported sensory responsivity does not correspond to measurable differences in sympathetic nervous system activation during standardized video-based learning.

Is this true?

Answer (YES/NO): NO